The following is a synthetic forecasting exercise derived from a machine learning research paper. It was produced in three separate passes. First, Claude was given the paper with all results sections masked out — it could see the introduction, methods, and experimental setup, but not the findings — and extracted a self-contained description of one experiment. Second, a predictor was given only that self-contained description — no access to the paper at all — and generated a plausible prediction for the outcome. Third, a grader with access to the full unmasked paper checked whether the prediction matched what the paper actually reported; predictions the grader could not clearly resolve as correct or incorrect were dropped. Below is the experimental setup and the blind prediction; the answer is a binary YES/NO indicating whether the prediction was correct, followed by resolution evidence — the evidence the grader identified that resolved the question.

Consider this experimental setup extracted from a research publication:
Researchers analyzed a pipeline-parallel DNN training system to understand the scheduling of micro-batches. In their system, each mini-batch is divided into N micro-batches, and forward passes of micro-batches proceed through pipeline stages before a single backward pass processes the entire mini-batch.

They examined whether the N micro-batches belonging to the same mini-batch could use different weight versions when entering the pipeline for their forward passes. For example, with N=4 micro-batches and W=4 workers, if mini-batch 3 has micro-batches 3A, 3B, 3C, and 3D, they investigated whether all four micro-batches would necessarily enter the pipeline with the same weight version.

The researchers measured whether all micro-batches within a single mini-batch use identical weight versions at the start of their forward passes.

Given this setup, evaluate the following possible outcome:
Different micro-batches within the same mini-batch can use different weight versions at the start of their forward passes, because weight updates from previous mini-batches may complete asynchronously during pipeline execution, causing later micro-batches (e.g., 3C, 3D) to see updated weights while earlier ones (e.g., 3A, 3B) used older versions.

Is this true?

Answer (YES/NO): YES